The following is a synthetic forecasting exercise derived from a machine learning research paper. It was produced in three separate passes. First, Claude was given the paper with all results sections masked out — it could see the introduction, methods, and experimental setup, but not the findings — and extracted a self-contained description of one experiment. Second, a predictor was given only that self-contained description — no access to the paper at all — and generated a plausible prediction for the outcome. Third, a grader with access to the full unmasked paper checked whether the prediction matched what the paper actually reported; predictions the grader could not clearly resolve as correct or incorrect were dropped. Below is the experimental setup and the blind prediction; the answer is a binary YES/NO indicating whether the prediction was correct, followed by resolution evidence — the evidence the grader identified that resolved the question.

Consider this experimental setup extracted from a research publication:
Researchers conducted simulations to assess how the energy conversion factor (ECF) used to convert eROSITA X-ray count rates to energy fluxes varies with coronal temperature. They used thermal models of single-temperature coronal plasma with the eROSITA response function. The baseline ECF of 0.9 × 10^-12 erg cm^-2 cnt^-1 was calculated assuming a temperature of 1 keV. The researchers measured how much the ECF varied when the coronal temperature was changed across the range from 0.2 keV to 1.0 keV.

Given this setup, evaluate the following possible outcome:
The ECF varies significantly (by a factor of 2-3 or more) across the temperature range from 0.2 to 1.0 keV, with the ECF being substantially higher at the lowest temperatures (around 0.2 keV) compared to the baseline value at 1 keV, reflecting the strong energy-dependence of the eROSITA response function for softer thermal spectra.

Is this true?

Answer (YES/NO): NO